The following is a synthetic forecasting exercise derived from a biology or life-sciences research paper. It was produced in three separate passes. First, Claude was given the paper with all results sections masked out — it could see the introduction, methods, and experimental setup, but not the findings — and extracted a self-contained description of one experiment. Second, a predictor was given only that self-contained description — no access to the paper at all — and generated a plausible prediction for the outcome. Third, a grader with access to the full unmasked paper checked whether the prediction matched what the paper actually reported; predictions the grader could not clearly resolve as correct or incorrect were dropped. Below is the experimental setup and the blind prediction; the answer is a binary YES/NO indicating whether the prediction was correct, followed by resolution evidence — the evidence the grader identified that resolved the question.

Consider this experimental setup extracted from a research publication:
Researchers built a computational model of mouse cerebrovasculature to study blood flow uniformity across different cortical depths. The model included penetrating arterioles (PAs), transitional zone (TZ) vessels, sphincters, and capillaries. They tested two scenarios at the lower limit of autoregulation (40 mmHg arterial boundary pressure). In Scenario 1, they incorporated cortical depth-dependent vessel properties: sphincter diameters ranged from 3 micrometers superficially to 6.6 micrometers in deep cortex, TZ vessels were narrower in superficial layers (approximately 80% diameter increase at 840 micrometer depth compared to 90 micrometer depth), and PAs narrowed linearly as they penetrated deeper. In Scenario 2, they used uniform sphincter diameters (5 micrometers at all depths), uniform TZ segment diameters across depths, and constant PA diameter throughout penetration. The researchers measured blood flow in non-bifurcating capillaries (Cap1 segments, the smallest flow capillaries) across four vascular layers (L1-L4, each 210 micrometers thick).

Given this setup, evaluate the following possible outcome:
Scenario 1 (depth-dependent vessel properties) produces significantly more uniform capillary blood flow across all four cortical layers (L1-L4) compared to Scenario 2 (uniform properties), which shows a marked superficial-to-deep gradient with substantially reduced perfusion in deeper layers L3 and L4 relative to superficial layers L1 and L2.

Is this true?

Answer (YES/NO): YES